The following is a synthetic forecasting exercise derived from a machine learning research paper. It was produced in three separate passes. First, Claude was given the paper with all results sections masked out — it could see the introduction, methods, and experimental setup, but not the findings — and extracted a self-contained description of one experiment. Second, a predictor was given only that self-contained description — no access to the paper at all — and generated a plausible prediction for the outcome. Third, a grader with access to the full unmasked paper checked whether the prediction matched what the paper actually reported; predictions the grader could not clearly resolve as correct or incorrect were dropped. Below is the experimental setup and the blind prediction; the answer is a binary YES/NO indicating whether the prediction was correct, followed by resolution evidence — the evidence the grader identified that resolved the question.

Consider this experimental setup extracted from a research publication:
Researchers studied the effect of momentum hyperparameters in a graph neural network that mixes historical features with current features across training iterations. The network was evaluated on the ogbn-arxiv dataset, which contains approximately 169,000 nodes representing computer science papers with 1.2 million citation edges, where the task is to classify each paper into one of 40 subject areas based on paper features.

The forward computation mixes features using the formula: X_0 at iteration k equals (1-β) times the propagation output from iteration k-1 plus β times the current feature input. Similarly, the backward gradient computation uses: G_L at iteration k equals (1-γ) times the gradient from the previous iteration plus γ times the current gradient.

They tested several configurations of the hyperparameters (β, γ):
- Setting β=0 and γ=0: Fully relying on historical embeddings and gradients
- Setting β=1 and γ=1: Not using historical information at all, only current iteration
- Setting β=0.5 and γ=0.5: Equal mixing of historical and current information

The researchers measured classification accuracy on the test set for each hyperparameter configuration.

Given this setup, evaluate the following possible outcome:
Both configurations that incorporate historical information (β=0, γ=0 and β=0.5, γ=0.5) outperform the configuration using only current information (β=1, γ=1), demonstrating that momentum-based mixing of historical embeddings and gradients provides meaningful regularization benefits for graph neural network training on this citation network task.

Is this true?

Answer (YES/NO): NO